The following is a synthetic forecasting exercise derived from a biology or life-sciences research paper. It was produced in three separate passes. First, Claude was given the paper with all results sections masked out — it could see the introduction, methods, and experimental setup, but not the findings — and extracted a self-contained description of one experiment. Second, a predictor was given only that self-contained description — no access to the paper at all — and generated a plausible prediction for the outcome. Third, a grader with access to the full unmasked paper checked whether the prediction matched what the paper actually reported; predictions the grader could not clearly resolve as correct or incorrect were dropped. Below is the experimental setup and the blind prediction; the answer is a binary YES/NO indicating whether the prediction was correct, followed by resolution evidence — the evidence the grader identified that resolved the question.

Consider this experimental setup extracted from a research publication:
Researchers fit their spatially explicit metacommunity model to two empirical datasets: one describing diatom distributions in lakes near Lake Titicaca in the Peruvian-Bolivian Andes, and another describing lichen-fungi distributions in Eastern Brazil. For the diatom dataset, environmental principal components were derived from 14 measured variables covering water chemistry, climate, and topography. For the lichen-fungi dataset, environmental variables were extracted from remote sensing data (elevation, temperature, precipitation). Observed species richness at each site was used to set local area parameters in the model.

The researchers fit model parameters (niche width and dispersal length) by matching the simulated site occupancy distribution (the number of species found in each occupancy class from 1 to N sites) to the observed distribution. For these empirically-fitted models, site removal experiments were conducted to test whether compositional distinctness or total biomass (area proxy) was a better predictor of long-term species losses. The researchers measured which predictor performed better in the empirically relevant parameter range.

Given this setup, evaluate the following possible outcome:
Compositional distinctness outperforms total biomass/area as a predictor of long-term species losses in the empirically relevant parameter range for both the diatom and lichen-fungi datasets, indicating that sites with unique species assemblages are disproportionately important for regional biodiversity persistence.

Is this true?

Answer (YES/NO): YES